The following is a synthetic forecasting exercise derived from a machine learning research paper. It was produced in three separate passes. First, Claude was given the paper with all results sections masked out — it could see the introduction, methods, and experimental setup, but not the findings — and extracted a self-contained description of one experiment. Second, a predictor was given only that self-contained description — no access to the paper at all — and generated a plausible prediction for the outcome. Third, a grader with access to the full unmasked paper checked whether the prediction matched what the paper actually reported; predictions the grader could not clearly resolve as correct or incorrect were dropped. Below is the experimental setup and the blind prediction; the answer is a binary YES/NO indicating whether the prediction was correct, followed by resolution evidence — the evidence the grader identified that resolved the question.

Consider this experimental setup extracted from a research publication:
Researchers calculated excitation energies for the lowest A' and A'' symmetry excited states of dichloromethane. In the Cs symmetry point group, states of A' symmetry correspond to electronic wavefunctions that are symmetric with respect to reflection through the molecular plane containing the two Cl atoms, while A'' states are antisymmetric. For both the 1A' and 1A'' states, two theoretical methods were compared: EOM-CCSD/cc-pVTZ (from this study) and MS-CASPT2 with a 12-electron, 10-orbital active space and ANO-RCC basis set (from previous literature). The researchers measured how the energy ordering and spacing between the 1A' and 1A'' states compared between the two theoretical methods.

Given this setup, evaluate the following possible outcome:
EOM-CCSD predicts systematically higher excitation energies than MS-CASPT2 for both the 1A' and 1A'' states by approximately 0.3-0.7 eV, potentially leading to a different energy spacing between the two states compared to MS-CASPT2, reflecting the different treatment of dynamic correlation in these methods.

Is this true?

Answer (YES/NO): YES